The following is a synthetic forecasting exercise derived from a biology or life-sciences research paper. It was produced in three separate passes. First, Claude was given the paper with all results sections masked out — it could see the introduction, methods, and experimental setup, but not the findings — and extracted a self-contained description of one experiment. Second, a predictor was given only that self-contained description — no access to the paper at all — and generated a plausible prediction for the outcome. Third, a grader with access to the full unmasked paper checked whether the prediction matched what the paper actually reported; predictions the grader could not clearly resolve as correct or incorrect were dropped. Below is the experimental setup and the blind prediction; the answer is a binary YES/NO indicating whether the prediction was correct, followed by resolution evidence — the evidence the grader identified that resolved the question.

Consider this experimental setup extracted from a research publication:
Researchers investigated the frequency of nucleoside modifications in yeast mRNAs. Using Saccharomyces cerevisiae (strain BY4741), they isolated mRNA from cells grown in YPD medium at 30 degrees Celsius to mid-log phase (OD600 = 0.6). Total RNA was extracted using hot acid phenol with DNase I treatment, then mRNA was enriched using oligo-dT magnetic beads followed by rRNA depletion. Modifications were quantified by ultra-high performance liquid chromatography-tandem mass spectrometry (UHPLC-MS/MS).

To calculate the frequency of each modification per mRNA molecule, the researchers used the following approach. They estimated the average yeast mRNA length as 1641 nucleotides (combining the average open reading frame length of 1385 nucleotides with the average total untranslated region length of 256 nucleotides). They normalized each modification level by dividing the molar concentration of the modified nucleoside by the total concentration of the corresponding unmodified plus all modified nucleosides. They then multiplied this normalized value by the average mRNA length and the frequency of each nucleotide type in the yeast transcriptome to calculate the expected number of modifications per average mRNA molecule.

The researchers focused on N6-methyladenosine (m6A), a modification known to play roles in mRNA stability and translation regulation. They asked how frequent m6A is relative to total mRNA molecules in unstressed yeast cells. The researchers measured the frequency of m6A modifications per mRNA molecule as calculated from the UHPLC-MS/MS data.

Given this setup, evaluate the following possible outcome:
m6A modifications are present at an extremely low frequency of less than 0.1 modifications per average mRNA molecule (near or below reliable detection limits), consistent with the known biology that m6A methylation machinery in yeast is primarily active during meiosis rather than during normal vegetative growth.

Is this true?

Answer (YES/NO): NO